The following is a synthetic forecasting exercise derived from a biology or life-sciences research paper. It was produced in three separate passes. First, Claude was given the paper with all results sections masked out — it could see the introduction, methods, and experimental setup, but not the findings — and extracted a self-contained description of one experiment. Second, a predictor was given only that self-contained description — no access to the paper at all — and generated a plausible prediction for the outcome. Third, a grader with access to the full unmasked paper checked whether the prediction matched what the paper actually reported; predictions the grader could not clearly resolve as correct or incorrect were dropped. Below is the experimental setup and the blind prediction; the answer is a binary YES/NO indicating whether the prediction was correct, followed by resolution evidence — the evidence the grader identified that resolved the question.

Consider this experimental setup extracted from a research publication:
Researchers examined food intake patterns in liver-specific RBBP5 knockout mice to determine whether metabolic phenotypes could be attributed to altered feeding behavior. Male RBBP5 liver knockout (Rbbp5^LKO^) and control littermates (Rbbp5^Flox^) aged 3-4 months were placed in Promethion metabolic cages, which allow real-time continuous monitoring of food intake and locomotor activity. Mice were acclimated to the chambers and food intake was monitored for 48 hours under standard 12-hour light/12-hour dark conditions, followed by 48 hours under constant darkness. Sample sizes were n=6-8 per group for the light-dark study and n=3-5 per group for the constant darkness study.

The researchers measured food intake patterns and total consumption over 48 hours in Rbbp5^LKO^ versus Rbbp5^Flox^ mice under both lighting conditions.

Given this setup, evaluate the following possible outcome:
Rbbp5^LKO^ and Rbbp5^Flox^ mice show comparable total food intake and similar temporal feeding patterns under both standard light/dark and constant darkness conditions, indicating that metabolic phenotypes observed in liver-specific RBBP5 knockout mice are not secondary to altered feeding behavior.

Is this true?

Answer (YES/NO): YES